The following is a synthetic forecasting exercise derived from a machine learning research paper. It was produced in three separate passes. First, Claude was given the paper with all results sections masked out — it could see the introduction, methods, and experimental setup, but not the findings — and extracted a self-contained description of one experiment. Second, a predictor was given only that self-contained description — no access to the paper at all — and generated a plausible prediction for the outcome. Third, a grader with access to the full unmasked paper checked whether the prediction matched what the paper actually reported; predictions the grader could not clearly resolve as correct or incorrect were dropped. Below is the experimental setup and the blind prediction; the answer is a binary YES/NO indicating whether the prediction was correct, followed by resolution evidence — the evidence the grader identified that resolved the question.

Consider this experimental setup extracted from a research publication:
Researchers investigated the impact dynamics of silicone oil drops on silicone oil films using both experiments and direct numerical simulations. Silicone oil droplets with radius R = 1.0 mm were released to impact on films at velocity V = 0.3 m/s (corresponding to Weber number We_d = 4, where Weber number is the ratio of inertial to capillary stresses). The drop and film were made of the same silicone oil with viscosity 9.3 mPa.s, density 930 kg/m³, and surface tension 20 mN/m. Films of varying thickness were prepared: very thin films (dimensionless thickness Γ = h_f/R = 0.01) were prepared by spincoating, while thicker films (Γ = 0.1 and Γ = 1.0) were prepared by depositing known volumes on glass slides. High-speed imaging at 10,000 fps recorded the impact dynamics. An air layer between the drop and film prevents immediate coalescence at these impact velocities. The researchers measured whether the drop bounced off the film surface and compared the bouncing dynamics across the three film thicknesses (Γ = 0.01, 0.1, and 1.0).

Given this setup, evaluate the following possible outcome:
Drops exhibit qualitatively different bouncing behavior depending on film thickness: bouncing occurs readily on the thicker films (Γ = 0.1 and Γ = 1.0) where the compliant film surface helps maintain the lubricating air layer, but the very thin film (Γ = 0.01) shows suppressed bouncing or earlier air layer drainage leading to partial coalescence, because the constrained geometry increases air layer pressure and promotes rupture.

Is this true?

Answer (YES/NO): NO